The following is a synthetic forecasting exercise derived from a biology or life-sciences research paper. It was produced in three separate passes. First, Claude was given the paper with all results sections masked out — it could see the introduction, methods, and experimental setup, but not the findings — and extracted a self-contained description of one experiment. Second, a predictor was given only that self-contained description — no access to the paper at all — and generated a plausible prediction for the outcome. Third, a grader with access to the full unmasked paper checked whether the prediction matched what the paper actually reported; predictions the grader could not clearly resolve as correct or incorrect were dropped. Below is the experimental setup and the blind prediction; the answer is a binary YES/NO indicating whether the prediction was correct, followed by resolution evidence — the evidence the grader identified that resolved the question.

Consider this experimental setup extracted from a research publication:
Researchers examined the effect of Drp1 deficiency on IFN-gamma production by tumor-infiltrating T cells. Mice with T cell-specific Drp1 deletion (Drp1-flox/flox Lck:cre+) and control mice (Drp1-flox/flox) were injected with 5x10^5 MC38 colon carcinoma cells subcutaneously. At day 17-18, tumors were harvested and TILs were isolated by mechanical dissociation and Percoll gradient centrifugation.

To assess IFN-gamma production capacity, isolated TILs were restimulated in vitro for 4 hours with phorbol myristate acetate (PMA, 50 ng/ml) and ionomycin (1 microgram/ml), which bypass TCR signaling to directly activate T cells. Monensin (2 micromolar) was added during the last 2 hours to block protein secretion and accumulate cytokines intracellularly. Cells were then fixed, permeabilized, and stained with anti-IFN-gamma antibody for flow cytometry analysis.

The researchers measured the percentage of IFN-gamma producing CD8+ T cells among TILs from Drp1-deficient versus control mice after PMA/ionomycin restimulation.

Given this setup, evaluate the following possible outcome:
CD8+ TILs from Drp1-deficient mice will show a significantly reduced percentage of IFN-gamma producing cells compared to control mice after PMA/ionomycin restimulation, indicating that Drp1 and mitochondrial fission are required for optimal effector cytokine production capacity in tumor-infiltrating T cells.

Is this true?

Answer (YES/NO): NO